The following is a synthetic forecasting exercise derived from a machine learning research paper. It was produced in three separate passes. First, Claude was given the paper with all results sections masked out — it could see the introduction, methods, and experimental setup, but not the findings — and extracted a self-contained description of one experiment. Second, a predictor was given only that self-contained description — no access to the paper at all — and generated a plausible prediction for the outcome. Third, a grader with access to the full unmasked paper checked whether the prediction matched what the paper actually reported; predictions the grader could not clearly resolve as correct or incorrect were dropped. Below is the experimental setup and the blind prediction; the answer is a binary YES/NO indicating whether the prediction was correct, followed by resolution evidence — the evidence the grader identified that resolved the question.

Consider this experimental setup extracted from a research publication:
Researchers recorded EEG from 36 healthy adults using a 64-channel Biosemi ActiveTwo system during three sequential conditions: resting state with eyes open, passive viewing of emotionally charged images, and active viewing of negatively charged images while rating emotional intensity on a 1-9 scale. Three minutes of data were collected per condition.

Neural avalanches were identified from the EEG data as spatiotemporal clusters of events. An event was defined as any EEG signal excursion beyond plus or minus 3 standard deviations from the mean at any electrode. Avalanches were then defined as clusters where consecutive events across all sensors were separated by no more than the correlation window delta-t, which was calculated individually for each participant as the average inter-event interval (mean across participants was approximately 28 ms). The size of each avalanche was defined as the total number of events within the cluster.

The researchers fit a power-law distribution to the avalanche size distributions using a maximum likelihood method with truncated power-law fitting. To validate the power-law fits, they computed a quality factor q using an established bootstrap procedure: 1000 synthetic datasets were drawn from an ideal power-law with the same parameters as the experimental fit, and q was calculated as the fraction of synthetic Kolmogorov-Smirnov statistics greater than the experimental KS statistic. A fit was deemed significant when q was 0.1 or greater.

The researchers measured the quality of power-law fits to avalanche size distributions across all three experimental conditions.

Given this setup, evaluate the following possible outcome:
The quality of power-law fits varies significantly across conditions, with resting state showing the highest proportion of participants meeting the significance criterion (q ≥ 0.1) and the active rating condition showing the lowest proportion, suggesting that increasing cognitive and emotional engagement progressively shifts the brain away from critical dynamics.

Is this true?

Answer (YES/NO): NO